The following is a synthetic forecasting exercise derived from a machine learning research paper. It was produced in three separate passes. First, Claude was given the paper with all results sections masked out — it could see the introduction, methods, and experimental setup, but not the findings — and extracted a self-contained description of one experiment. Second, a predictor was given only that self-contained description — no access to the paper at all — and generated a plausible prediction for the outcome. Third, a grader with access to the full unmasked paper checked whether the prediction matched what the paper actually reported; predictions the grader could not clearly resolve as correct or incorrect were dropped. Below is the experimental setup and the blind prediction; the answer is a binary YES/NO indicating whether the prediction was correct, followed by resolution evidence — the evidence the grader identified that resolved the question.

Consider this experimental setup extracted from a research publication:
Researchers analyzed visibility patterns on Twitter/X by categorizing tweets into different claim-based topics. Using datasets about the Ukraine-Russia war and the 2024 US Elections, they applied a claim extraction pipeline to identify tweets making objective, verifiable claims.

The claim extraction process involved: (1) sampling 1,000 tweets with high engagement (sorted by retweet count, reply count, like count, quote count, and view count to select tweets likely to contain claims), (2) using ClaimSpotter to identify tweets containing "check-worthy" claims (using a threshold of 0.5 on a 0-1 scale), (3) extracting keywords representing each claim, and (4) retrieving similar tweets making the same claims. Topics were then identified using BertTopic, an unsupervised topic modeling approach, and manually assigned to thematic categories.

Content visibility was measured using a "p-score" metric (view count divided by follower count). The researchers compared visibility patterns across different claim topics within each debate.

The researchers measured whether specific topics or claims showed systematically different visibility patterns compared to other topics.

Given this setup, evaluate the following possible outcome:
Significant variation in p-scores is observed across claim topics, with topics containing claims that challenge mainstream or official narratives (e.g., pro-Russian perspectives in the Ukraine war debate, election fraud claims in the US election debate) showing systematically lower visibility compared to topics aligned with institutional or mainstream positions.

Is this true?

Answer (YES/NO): NO